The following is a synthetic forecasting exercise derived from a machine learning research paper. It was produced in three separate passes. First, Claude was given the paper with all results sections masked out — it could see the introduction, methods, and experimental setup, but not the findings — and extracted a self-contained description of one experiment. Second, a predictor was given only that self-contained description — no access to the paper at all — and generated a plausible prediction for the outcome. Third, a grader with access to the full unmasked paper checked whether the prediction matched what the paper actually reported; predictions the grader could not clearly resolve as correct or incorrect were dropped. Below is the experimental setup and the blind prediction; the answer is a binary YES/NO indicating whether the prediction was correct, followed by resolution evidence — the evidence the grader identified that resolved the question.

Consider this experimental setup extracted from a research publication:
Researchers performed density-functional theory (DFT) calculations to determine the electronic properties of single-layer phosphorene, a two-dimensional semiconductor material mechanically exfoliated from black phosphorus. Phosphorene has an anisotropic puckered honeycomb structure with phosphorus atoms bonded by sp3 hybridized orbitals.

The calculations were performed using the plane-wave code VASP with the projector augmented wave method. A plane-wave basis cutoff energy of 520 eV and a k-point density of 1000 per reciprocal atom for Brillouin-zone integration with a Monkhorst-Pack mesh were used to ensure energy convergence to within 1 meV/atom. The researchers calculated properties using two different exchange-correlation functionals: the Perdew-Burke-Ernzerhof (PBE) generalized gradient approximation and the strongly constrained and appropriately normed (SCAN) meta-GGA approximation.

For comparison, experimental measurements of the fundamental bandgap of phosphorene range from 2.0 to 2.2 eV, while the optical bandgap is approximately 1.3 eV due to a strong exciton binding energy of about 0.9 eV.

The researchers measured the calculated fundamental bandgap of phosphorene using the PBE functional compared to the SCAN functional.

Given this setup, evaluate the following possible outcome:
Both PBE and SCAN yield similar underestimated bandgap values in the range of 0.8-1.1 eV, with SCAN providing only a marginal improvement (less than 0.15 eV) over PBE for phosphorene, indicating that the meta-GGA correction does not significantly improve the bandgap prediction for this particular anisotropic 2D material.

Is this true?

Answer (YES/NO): NO